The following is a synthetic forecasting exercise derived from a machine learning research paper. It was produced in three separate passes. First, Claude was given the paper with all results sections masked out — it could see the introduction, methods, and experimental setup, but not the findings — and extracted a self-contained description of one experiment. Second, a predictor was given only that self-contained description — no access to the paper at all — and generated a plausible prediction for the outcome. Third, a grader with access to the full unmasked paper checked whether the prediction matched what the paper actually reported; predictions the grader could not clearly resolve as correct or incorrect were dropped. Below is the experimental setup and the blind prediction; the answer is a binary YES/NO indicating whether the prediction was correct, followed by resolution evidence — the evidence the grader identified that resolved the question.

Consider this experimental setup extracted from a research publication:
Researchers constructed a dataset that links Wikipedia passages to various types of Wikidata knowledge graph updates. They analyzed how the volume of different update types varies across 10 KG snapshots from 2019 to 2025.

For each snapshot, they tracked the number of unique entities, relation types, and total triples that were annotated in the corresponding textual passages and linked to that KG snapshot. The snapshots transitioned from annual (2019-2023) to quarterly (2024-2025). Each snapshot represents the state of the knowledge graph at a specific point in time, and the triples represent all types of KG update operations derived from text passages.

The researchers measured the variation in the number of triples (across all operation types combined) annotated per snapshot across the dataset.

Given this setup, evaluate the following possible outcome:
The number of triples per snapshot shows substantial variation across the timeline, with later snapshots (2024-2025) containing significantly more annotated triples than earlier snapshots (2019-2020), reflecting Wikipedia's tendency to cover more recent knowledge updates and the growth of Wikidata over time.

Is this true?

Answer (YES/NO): NO